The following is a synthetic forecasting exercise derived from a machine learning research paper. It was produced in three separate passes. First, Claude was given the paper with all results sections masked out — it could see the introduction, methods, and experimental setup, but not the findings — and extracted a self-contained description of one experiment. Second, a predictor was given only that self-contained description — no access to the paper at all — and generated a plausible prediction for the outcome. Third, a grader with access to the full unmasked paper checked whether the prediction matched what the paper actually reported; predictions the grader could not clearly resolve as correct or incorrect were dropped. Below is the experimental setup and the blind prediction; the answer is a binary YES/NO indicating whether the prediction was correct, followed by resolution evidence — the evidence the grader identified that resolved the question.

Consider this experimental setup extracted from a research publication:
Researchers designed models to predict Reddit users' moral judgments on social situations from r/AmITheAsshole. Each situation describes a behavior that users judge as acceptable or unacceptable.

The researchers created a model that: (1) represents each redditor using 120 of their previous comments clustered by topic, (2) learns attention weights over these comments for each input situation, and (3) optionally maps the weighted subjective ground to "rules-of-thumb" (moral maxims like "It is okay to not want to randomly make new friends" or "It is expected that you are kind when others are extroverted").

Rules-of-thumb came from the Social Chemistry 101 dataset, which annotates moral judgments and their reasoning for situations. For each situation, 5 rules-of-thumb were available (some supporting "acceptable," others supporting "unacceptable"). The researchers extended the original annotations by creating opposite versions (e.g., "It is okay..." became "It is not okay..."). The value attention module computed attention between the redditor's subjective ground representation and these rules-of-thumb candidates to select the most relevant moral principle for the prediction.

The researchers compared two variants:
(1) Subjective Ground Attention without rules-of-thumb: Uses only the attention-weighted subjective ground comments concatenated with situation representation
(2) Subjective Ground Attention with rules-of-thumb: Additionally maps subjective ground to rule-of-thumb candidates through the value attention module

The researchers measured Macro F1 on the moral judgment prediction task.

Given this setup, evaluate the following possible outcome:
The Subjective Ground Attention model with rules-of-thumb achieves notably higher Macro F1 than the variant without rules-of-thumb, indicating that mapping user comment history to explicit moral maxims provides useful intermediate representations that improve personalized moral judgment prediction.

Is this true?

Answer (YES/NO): NO